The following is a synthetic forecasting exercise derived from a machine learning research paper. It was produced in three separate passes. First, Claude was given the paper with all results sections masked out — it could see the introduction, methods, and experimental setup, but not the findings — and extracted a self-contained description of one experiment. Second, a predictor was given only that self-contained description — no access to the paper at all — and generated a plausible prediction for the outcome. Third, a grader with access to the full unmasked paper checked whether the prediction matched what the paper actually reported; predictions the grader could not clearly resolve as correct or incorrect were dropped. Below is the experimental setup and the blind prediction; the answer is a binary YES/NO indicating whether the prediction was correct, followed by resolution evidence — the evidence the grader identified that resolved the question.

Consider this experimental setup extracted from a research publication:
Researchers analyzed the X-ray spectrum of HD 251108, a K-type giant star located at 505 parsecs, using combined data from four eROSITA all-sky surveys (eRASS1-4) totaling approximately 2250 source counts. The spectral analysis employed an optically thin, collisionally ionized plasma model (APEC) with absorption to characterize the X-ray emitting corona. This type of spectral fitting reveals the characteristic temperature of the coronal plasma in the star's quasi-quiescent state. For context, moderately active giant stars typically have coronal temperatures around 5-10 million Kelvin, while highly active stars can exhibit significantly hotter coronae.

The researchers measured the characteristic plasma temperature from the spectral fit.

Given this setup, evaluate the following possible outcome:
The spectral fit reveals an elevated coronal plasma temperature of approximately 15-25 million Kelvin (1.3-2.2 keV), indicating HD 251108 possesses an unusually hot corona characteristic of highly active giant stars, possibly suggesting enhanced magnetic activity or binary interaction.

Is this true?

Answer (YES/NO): NO